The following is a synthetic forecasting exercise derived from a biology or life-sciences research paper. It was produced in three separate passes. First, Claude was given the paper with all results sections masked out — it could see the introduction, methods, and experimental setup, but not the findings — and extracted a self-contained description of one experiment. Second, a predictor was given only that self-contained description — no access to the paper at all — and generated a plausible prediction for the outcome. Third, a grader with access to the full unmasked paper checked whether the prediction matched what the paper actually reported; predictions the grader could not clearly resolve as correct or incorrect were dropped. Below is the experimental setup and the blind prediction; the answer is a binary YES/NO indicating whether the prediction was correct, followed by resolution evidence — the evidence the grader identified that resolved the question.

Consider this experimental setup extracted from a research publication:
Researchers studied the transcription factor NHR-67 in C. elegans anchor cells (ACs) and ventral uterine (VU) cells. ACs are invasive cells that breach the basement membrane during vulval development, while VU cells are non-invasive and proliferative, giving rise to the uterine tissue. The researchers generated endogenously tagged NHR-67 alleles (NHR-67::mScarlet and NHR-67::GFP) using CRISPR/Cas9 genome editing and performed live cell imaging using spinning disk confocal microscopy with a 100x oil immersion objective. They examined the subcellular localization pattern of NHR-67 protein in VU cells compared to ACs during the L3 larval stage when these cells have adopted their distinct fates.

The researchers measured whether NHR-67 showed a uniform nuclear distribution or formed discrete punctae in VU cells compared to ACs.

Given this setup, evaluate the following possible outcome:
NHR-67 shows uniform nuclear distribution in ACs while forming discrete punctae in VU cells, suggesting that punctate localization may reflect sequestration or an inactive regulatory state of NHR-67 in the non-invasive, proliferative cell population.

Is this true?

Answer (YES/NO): YES